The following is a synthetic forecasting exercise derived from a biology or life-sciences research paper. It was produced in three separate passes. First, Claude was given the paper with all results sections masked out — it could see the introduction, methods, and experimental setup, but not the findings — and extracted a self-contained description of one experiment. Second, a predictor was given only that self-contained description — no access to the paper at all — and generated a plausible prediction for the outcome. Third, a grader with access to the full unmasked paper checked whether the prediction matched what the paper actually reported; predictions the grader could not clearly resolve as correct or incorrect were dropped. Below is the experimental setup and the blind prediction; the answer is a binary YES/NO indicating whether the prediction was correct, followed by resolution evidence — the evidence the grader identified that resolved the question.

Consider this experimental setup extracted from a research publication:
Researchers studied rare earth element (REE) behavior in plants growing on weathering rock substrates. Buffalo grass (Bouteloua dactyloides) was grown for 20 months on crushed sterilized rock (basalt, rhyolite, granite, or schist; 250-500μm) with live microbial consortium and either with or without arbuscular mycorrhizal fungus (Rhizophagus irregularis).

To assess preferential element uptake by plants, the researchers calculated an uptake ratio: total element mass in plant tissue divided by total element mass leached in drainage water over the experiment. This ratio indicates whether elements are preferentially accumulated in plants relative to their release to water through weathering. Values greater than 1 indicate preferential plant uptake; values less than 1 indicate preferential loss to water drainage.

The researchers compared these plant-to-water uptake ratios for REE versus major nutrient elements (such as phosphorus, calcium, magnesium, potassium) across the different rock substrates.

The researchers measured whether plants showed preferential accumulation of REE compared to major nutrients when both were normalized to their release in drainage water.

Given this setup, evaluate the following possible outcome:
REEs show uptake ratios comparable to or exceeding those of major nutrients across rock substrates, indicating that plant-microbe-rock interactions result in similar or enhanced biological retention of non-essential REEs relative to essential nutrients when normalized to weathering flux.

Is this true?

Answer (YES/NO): YES